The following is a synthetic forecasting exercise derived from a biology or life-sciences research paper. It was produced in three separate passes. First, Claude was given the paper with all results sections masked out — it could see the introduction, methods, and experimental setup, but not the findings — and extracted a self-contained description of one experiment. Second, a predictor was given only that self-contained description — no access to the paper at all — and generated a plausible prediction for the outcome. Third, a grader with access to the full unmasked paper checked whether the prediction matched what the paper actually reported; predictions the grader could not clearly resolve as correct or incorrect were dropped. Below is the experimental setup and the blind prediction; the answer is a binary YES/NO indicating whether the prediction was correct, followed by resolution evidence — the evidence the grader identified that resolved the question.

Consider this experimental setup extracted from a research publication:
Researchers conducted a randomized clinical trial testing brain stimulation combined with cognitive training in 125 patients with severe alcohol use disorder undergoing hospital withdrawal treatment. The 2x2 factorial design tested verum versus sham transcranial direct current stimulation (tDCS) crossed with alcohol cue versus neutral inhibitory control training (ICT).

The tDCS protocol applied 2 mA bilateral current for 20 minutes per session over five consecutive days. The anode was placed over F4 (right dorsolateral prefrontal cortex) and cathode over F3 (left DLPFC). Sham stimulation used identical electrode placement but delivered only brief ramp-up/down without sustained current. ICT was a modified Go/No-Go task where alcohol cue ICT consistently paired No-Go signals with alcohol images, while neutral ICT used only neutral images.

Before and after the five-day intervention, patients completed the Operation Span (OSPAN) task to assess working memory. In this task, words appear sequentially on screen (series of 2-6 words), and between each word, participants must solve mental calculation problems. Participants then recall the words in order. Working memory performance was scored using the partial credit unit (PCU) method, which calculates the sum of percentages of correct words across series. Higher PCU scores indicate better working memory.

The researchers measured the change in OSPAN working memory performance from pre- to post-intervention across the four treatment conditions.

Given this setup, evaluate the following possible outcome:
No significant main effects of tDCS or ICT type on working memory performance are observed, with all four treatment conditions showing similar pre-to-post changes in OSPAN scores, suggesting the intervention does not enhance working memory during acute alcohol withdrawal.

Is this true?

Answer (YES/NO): YES